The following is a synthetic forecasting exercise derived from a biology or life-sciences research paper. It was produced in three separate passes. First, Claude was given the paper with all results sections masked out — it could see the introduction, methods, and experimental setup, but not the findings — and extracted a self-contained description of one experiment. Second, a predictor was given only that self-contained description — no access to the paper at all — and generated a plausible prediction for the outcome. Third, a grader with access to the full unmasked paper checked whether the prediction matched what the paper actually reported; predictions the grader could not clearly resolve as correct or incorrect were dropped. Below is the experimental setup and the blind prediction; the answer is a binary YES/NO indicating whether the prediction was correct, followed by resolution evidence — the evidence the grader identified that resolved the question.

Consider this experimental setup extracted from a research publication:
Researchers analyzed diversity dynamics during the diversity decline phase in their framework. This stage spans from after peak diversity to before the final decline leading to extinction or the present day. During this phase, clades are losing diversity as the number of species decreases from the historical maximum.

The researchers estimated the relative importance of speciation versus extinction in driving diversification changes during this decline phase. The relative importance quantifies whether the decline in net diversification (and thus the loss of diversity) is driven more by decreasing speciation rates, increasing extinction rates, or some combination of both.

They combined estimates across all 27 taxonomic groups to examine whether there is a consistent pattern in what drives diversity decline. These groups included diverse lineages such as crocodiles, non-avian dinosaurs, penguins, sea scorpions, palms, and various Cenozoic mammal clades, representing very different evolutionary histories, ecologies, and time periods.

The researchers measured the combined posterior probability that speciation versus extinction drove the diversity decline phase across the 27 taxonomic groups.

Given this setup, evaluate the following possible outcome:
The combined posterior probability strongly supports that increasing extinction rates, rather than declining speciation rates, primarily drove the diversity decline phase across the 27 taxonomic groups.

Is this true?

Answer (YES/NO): YES